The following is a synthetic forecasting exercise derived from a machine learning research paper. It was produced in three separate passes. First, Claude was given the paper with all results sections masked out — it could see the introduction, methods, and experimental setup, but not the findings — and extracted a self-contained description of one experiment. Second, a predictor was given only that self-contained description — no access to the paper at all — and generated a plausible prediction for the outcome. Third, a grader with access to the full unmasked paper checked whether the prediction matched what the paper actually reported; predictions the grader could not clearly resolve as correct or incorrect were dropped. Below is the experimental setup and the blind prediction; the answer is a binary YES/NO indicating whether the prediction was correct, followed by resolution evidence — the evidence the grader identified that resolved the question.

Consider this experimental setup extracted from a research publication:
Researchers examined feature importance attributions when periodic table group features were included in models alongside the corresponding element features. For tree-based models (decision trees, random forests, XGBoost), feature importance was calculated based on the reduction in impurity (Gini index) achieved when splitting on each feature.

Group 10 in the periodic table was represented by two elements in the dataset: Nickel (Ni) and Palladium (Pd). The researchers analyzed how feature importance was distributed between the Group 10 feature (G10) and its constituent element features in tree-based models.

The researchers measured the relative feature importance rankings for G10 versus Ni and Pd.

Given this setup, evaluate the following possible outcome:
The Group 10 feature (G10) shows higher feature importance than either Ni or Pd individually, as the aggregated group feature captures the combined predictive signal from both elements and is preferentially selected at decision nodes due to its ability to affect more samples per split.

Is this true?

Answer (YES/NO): YES